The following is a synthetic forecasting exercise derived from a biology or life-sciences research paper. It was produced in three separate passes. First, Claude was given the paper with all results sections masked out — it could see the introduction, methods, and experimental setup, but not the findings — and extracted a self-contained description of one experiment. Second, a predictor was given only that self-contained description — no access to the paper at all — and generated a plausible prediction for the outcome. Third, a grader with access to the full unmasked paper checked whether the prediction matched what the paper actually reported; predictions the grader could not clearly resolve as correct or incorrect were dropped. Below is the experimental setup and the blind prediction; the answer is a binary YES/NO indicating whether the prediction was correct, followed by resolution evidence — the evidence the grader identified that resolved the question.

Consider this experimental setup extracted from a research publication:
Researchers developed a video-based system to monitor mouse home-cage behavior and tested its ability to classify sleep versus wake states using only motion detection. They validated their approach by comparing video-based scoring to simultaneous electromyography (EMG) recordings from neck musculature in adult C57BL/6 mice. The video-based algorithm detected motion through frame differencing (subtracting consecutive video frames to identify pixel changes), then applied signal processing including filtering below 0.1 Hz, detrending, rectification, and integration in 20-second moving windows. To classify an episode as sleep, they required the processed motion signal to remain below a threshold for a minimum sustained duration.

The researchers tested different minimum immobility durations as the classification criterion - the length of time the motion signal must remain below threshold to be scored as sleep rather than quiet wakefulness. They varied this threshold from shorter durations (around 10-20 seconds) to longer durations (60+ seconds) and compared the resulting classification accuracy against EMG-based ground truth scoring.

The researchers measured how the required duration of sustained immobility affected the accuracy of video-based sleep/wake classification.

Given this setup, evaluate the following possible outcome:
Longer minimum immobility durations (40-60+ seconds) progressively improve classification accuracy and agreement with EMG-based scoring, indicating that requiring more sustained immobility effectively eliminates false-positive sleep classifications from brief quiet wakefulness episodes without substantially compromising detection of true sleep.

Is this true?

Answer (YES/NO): NO